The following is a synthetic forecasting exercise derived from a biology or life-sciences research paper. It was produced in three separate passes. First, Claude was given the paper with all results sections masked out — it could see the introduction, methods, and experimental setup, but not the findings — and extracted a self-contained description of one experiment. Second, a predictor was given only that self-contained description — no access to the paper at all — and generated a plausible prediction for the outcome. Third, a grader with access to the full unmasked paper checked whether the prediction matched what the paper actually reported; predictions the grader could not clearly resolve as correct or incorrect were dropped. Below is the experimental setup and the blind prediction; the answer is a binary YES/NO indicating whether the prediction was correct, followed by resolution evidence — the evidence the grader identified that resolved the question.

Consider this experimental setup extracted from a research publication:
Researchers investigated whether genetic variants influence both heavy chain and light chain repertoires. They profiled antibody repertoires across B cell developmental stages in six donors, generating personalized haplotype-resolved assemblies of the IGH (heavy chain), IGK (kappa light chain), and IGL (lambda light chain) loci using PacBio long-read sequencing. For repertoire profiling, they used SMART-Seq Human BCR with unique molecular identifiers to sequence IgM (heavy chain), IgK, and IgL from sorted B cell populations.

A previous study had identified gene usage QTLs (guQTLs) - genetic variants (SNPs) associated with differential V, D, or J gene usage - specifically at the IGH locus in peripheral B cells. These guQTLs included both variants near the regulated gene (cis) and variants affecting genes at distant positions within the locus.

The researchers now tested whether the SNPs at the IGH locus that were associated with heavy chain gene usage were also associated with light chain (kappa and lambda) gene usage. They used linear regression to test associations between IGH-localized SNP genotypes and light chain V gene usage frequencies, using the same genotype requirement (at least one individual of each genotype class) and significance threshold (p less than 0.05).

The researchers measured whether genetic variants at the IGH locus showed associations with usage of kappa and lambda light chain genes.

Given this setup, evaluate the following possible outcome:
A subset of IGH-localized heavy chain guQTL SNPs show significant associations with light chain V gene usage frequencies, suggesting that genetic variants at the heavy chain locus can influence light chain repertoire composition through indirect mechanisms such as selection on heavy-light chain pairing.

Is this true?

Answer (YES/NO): YES